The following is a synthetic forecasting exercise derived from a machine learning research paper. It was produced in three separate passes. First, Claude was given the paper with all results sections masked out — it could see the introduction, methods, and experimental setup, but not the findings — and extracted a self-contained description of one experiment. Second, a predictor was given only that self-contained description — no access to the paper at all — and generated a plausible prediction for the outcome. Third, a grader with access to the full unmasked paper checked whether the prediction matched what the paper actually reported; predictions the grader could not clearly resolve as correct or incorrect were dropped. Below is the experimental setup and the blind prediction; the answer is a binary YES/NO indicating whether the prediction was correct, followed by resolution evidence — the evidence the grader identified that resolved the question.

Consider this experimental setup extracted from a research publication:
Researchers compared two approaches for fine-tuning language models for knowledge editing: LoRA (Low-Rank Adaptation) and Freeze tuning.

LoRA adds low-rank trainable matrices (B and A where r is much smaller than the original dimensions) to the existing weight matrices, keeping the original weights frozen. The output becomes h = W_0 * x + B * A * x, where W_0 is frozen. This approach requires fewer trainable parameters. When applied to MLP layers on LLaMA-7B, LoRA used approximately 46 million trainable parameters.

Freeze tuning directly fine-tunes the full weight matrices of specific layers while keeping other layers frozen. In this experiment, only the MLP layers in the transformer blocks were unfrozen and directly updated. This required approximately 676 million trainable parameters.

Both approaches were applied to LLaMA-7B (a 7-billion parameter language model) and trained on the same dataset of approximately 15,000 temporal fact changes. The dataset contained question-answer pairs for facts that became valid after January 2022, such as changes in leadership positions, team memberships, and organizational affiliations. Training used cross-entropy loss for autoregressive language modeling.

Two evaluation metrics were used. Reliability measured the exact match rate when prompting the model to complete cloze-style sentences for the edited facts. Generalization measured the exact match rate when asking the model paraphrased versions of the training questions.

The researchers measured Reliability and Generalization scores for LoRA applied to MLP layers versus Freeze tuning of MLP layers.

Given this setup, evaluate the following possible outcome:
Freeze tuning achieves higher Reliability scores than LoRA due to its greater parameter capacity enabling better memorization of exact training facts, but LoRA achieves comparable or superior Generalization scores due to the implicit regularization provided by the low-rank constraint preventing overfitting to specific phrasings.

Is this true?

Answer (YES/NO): NO